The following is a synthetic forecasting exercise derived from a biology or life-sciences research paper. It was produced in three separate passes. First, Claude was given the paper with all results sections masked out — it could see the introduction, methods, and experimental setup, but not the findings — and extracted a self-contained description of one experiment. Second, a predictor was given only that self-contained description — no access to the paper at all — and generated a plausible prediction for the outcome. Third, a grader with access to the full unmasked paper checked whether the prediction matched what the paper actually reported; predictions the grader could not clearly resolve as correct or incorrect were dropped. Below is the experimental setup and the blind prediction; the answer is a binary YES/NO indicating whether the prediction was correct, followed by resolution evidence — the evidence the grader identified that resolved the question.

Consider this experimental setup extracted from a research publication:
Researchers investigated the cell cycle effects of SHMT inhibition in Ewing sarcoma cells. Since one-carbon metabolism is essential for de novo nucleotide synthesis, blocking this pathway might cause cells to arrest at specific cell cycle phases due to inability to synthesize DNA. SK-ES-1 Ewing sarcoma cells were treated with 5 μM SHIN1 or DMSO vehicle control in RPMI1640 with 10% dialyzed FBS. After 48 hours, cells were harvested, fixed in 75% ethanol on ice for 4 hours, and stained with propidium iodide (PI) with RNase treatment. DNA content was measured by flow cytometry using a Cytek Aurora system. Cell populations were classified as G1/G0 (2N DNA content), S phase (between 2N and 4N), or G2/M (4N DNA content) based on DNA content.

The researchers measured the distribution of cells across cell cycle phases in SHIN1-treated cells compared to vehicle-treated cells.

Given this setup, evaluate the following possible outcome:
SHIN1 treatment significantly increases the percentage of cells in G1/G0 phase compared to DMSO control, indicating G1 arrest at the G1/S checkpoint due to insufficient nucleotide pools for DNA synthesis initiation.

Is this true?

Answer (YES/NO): NO